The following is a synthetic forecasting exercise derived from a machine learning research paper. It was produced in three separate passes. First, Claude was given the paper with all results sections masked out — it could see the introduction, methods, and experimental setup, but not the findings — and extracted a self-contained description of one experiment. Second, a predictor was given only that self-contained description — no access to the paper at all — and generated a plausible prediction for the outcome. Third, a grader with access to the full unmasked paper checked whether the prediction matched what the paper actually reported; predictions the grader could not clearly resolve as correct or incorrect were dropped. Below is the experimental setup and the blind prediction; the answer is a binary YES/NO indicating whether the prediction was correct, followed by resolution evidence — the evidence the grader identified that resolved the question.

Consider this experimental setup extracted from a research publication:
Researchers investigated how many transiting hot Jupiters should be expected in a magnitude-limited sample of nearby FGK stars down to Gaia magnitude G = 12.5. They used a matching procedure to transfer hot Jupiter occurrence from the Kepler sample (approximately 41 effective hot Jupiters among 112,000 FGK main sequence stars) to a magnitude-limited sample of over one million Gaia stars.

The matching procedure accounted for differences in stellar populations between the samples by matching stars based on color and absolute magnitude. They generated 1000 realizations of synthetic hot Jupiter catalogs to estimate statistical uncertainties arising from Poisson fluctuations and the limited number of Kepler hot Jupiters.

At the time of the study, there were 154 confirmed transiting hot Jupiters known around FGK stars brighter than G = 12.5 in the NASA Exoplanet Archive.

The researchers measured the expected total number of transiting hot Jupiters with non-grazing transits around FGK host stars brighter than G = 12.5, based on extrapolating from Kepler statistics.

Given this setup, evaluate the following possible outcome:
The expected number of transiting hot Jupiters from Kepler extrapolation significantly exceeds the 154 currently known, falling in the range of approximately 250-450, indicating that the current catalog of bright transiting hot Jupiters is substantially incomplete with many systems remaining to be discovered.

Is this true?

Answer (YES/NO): YES